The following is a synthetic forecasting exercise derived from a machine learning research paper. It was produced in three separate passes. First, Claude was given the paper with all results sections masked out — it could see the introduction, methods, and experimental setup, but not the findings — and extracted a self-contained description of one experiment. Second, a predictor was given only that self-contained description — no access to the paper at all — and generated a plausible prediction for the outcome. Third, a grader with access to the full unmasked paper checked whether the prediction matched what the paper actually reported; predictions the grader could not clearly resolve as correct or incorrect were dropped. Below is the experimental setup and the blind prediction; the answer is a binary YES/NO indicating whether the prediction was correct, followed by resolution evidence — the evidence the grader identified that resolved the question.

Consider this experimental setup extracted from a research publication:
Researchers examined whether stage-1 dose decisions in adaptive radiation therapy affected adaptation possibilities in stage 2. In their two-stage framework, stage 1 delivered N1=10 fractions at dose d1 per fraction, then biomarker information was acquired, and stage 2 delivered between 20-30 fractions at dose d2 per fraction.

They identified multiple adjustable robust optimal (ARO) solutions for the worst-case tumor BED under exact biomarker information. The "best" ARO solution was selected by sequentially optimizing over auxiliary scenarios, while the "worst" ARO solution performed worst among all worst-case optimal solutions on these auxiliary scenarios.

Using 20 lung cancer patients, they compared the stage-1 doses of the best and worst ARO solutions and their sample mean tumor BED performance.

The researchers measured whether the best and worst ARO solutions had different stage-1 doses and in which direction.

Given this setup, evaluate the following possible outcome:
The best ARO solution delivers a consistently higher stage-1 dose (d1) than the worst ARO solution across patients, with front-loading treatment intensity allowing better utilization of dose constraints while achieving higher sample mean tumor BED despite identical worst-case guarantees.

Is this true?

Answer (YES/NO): NO